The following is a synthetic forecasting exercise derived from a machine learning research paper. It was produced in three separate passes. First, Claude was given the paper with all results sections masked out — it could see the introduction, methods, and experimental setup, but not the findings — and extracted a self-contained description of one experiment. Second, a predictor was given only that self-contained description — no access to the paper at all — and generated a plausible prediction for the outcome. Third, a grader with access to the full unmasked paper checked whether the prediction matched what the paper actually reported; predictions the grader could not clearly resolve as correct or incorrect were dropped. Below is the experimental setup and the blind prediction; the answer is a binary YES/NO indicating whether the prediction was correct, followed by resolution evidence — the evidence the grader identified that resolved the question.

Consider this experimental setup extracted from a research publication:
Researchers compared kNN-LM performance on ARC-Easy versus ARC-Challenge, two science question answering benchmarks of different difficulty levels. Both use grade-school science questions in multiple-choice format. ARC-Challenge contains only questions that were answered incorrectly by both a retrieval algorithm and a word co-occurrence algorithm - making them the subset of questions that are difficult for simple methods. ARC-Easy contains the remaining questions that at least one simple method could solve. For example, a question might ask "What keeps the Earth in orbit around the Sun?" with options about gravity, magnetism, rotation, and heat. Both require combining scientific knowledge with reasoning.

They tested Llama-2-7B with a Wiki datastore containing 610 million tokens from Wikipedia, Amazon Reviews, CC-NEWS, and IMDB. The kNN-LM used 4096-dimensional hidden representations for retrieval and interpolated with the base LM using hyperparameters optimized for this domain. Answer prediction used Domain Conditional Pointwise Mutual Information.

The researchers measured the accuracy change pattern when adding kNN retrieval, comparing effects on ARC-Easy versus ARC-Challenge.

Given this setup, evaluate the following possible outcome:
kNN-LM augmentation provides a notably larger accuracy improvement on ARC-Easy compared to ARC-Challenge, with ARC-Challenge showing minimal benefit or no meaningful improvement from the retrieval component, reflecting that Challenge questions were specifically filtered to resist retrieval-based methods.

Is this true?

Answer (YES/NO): NO